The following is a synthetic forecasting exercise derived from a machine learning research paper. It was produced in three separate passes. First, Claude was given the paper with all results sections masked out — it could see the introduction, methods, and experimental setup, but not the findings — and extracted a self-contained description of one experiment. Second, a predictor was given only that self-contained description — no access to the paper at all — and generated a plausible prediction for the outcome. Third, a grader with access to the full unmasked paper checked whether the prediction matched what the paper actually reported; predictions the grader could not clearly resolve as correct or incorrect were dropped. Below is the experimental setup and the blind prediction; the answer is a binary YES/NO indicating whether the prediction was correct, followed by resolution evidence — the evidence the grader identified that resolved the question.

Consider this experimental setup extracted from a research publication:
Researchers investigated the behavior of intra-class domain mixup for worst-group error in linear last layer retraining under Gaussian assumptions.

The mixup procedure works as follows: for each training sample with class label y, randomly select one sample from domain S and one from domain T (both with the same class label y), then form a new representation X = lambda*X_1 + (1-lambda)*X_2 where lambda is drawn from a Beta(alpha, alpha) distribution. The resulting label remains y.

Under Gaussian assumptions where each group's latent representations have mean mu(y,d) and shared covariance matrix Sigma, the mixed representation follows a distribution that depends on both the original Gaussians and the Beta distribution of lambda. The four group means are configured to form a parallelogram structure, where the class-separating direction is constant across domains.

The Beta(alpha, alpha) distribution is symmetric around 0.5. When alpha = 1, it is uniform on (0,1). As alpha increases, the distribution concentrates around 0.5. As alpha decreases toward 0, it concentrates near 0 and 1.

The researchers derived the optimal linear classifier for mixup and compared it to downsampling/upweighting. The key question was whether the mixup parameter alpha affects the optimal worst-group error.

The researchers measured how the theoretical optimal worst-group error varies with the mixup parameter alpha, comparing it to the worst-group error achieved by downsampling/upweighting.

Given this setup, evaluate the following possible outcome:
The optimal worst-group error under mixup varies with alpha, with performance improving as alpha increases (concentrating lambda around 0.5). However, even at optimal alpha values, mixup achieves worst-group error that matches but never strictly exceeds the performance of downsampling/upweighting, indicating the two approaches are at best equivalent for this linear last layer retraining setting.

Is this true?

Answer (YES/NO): NO